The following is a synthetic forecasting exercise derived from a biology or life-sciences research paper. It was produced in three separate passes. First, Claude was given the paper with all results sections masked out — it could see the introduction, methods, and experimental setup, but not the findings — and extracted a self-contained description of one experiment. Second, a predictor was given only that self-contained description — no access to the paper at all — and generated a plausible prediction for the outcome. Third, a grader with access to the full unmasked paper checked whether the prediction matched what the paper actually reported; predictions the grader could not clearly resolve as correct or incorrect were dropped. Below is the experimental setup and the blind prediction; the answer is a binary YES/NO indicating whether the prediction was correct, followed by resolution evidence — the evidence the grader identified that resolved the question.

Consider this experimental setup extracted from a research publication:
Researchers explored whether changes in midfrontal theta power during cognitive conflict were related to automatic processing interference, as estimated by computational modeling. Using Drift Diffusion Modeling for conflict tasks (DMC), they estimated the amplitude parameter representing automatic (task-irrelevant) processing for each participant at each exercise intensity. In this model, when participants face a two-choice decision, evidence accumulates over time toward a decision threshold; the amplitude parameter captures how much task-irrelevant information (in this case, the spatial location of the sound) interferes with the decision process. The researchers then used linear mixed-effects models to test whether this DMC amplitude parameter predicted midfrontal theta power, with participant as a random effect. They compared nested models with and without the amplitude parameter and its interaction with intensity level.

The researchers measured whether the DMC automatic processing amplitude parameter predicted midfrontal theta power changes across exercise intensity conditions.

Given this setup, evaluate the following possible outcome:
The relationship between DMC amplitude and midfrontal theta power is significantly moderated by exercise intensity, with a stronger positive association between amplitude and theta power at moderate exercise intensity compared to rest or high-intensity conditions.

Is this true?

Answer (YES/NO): NO